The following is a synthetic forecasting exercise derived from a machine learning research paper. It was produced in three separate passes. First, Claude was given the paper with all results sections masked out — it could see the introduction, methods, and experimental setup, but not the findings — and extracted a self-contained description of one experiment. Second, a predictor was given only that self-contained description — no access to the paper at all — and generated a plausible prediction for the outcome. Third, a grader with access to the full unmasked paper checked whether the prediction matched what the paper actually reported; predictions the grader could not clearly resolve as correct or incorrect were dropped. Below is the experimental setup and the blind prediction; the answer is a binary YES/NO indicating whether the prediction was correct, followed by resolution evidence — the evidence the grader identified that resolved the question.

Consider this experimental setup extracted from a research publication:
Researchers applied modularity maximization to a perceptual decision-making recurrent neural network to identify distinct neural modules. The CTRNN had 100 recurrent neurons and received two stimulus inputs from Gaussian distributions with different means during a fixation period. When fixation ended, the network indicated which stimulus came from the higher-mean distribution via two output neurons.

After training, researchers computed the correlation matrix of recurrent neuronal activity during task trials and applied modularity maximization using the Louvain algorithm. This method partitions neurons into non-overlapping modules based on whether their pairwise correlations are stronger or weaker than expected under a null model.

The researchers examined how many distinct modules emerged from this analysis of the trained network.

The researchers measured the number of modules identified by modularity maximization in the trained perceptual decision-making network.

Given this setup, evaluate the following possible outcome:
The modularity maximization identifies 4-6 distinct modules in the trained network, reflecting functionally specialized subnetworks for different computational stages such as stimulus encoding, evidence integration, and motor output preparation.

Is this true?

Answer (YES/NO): NO